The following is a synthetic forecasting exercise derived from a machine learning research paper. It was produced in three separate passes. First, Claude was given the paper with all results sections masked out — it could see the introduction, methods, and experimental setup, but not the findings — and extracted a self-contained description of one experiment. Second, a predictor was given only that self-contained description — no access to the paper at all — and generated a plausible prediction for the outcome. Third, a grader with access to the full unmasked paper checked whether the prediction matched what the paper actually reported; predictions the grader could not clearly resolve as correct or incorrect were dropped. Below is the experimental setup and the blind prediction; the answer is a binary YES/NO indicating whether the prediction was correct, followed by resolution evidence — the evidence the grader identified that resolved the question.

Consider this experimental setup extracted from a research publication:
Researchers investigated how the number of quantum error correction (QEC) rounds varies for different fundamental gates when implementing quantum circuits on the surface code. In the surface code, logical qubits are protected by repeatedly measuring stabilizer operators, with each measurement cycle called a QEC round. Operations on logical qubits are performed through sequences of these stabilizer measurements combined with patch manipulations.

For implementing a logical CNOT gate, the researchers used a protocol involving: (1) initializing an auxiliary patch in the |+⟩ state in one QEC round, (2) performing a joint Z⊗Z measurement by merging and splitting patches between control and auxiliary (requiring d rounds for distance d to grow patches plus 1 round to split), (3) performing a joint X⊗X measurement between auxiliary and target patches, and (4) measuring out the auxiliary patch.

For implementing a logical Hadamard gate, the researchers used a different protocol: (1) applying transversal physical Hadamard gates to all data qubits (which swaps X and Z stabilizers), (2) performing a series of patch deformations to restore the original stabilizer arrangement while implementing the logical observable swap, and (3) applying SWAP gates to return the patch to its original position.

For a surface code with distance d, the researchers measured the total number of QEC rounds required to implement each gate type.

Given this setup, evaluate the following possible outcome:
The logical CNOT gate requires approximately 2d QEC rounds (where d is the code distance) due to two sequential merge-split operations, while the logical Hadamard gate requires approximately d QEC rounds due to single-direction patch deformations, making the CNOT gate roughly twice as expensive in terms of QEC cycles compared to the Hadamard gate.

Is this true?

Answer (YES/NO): NO